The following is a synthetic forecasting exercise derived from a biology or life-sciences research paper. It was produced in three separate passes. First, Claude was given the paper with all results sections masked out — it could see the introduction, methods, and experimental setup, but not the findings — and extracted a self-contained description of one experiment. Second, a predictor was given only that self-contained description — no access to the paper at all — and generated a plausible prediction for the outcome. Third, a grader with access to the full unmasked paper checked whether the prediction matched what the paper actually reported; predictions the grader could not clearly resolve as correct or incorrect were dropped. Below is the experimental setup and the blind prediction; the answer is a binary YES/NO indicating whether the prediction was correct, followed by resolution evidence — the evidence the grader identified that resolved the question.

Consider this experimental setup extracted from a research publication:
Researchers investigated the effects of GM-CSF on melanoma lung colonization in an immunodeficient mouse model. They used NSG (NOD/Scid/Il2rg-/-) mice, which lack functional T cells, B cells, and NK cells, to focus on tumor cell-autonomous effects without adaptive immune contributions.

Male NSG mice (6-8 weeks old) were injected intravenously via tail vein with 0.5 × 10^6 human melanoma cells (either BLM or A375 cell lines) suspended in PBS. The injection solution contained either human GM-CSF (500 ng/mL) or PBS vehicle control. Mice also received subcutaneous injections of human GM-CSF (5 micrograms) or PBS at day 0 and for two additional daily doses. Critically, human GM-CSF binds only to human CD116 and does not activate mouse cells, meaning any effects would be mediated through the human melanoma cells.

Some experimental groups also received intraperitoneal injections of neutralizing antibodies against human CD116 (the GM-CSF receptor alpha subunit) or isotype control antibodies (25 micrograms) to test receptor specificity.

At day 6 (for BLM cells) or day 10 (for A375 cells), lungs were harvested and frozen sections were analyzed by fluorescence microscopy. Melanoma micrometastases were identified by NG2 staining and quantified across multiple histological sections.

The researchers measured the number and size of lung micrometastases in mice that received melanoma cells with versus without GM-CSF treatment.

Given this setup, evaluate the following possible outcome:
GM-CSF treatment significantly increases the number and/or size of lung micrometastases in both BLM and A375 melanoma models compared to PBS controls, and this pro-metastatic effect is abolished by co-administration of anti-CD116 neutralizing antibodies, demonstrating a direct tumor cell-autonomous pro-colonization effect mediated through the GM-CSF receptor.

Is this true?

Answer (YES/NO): YES